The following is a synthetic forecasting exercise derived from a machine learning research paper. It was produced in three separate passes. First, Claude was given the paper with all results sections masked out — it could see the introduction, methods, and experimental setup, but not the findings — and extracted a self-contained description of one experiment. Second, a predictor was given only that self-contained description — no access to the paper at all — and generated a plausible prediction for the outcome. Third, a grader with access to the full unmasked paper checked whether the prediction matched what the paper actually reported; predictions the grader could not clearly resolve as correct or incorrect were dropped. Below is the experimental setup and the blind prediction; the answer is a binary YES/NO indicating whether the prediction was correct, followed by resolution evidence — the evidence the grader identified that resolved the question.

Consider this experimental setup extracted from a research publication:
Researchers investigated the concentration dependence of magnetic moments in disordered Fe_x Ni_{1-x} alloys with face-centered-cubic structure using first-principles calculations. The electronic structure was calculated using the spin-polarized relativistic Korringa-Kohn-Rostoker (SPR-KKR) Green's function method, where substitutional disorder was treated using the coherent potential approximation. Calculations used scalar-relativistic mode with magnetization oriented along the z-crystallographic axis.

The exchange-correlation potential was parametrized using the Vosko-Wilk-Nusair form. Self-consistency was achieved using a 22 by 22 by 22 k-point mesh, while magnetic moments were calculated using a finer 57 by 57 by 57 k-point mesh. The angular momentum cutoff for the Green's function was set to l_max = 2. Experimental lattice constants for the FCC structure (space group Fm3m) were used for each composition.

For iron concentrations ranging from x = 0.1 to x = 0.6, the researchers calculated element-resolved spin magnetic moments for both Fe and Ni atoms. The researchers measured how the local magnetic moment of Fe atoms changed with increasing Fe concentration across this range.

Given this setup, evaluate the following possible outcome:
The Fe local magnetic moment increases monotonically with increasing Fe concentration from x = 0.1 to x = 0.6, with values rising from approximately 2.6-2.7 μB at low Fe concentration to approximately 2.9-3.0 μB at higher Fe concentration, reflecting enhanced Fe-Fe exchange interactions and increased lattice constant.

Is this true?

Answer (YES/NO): NO